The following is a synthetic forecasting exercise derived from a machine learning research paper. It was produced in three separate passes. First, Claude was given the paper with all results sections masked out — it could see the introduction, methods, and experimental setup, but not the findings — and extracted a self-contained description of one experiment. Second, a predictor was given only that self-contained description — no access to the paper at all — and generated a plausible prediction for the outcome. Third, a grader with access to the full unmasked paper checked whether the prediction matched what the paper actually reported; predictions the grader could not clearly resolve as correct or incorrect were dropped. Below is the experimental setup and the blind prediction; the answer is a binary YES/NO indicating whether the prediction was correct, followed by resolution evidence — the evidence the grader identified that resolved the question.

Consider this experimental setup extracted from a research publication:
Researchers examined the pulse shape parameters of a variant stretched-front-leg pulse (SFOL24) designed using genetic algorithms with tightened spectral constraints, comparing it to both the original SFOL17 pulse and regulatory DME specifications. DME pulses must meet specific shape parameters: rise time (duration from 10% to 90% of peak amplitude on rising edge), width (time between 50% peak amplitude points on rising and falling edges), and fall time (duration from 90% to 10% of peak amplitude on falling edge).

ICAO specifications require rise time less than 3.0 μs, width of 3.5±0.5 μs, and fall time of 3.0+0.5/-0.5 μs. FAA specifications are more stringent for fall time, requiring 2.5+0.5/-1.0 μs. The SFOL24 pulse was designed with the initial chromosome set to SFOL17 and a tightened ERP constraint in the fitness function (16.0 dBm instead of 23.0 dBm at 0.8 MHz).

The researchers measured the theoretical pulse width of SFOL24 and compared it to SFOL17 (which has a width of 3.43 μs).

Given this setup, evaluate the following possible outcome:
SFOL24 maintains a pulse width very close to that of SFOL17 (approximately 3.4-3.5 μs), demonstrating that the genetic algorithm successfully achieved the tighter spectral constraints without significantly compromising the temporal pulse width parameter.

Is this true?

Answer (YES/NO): NO